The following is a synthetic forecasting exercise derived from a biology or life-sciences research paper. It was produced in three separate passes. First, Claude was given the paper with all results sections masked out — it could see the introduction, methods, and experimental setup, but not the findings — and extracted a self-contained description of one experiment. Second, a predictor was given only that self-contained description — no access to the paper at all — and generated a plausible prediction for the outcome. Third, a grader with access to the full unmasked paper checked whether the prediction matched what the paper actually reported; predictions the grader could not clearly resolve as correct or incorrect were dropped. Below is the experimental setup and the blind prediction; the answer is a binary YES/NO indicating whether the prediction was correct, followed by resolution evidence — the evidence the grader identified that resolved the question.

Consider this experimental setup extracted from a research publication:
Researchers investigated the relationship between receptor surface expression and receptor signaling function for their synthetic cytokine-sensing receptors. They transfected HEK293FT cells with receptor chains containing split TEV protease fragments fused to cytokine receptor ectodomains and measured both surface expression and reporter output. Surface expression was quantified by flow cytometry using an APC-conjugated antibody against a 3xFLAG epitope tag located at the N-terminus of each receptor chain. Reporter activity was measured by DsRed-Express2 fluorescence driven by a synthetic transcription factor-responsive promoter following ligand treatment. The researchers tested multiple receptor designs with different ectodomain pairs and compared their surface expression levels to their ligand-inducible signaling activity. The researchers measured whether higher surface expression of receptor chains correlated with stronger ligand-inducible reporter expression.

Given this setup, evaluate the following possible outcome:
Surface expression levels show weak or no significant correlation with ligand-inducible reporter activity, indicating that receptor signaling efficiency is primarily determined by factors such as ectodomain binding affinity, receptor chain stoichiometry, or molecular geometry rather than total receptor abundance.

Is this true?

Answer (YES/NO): YES